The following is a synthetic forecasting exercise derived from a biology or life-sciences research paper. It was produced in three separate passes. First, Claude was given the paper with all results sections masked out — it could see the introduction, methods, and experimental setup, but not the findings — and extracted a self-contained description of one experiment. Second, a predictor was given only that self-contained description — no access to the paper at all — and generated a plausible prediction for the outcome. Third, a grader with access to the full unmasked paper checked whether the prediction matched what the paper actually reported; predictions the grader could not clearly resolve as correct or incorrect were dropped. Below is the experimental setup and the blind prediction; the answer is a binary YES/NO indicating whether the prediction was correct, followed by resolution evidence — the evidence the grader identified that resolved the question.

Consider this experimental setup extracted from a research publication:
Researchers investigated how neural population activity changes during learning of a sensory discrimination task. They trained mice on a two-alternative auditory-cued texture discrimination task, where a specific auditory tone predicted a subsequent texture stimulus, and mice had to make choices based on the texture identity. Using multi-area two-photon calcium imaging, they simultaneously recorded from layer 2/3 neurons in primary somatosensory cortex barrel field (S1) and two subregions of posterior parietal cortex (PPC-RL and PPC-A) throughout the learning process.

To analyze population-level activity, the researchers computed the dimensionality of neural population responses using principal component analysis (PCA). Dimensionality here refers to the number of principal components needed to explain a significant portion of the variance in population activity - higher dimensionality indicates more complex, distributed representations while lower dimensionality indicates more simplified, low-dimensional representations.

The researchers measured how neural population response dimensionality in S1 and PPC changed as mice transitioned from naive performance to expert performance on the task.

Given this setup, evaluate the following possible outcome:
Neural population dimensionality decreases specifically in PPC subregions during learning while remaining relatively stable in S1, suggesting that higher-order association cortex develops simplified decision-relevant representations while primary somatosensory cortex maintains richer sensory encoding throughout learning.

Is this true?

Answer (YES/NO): NO